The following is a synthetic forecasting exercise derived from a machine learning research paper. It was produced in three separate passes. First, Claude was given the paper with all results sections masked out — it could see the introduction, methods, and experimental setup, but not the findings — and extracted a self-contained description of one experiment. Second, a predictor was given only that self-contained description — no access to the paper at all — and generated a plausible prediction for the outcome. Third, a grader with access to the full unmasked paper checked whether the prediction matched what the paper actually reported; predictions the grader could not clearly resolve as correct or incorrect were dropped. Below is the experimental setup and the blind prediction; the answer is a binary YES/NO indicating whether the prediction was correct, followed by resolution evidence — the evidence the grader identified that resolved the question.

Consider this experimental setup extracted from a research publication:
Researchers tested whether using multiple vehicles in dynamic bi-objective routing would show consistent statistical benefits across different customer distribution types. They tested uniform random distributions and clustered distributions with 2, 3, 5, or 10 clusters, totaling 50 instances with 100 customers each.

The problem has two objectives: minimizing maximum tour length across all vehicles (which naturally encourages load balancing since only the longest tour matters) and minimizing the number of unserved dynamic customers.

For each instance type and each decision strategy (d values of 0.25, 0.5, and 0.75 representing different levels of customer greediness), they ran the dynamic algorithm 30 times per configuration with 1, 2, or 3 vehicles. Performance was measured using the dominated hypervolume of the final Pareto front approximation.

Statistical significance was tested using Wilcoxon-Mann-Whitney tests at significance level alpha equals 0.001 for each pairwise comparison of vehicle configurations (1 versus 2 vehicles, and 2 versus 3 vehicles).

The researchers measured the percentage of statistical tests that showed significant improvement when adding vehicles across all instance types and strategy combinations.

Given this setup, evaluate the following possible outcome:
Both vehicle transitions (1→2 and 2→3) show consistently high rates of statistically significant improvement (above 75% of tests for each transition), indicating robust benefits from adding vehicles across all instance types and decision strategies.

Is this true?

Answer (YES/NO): YES